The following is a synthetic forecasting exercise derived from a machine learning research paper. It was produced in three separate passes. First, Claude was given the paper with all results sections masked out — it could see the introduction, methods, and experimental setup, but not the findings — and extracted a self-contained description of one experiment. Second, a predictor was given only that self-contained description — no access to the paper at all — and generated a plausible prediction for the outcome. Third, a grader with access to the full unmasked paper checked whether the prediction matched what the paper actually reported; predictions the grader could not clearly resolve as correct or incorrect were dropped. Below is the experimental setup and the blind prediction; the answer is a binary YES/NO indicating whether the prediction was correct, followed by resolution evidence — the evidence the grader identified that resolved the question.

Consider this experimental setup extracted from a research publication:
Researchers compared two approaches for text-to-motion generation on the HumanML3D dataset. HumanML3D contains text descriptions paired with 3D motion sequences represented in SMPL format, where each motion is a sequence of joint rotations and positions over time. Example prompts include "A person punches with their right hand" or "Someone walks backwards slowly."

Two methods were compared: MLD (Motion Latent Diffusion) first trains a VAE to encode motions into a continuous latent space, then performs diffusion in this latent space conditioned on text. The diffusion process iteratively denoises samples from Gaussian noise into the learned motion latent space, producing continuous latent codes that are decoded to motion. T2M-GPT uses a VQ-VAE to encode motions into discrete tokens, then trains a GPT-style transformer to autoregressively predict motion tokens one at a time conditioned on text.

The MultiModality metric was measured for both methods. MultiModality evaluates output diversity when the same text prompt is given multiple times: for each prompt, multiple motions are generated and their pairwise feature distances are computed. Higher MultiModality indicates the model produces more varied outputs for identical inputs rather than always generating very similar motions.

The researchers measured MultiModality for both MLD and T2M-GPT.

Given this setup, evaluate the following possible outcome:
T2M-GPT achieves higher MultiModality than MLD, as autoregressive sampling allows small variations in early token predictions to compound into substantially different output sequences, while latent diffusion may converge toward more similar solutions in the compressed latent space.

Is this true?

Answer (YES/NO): NO